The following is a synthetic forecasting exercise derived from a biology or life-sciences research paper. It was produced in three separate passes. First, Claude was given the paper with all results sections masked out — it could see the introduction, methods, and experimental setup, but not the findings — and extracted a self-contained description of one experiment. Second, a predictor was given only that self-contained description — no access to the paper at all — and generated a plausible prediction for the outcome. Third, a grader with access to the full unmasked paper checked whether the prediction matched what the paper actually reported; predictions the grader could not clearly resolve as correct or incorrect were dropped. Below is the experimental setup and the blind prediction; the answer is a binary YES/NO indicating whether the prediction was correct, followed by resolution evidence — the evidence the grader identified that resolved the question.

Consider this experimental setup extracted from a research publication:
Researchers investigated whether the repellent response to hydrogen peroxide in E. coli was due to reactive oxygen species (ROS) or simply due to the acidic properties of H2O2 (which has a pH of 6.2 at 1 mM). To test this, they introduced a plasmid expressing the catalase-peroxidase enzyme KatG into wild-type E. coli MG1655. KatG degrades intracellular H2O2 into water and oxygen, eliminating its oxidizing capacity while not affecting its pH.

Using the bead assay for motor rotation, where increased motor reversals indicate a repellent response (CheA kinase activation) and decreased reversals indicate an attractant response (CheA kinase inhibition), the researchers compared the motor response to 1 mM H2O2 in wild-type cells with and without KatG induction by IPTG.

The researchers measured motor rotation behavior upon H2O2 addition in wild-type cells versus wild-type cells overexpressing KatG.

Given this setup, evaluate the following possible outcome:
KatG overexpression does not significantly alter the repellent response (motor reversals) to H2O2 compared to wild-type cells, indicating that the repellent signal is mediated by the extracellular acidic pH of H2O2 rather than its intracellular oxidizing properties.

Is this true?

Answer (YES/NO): NO